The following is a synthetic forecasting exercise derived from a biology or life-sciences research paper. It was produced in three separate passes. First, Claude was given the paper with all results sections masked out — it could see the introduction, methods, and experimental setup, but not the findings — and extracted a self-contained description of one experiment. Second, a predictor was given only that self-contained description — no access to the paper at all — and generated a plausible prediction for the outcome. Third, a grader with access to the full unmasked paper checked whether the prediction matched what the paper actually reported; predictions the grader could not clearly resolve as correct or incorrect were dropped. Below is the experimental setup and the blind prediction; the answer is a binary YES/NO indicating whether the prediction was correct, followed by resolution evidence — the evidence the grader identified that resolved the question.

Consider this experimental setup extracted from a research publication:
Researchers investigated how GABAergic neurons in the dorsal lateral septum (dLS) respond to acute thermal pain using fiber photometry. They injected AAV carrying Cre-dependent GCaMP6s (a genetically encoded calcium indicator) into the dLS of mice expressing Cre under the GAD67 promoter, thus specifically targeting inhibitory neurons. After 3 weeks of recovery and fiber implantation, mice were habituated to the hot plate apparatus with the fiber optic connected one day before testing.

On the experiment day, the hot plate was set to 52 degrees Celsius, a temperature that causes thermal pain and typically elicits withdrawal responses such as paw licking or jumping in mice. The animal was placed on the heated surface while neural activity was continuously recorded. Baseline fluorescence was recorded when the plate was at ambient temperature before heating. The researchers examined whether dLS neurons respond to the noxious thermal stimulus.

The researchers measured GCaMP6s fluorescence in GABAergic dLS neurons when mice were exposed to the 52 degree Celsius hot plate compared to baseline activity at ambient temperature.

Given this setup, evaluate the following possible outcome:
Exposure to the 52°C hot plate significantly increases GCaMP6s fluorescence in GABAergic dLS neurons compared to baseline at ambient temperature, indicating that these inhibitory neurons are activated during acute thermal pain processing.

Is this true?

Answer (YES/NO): NO